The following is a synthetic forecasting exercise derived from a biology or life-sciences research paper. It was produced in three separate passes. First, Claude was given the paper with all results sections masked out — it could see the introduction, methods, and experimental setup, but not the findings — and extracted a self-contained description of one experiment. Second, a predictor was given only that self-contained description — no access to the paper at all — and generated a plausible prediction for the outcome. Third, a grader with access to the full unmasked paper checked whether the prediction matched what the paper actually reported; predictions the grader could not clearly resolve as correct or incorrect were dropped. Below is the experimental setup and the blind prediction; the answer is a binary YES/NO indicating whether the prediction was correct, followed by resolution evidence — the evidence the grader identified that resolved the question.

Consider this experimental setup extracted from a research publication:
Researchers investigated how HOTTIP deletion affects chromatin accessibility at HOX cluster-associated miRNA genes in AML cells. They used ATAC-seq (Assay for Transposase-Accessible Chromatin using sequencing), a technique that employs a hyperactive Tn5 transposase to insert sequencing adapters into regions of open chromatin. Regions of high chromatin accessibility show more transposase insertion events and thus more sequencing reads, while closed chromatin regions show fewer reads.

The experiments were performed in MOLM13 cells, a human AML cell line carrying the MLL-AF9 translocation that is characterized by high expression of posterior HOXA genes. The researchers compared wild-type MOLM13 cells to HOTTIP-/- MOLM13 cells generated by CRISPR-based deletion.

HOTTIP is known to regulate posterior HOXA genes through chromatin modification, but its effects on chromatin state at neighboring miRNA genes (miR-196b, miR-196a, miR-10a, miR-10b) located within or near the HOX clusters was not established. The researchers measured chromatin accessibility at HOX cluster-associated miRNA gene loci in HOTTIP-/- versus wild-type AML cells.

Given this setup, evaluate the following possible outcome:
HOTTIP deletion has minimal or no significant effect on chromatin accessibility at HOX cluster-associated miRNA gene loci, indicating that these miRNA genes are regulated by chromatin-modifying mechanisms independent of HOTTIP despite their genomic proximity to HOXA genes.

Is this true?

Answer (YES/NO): NO